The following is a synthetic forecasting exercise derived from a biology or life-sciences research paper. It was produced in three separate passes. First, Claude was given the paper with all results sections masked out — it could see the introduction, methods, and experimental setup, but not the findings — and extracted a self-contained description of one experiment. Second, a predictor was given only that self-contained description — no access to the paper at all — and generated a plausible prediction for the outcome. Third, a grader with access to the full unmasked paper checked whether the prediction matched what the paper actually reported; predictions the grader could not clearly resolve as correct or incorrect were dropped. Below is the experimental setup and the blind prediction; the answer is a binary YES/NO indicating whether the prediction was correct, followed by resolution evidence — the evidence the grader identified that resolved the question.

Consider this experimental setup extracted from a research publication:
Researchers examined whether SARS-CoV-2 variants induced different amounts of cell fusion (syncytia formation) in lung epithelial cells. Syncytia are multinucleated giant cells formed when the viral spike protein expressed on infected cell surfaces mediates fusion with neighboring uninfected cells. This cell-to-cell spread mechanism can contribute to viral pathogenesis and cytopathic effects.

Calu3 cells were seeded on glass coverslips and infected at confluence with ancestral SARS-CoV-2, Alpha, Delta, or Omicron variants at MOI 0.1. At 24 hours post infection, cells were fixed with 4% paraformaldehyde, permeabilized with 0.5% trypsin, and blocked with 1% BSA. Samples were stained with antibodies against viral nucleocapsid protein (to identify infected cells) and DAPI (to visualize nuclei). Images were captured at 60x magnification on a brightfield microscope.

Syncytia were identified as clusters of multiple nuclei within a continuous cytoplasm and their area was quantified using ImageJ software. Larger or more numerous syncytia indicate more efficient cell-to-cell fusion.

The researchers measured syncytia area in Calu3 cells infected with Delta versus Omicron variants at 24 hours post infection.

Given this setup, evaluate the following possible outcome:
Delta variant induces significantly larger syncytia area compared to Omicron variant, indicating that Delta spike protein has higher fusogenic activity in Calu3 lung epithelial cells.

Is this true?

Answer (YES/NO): YES